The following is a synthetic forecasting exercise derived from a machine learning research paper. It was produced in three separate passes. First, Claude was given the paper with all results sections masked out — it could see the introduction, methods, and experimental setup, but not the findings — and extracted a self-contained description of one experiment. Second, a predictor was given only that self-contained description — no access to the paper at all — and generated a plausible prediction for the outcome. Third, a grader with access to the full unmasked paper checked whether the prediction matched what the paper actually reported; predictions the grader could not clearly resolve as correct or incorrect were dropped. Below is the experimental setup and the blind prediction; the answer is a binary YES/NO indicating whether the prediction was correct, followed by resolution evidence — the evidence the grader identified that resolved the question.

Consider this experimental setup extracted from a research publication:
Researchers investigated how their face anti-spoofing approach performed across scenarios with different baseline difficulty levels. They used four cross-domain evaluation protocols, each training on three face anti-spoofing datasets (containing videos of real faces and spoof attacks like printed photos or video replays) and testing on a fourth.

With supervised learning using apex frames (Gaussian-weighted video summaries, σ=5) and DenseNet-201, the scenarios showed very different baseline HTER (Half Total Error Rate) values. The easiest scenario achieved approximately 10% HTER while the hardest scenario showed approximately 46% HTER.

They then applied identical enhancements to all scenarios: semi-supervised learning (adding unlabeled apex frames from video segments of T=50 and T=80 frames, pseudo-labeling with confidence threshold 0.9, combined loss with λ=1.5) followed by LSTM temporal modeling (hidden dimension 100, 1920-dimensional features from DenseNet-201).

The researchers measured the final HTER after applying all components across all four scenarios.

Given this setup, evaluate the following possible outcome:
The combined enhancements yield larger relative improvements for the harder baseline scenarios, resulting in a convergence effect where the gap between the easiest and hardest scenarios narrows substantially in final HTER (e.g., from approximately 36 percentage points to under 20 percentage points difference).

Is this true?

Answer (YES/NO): NO